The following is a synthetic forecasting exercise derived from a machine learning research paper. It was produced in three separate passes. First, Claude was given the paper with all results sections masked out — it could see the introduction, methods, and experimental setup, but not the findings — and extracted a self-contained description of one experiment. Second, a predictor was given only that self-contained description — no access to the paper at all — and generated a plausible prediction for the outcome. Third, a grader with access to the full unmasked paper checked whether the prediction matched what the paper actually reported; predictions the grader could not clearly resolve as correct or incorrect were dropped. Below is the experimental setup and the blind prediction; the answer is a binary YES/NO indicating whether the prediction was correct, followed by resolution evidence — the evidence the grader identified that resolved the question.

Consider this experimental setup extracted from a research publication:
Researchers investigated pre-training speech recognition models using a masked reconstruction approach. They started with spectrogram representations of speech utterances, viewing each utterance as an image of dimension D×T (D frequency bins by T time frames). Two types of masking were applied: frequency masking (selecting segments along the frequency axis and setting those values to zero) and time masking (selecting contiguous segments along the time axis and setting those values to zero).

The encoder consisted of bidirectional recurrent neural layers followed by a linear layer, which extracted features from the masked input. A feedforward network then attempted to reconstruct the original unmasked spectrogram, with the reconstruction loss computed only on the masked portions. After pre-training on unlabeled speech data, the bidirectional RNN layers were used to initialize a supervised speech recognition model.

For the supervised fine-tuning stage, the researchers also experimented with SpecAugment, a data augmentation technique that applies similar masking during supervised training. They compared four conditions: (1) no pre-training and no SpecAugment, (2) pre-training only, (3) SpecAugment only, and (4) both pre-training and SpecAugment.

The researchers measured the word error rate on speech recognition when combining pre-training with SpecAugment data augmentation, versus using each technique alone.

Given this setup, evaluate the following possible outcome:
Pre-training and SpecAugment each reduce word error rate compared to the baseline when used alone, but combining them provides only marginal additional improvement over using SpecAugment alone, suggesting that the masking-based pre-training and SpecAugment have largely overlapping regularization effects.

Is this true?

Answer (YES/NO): NO